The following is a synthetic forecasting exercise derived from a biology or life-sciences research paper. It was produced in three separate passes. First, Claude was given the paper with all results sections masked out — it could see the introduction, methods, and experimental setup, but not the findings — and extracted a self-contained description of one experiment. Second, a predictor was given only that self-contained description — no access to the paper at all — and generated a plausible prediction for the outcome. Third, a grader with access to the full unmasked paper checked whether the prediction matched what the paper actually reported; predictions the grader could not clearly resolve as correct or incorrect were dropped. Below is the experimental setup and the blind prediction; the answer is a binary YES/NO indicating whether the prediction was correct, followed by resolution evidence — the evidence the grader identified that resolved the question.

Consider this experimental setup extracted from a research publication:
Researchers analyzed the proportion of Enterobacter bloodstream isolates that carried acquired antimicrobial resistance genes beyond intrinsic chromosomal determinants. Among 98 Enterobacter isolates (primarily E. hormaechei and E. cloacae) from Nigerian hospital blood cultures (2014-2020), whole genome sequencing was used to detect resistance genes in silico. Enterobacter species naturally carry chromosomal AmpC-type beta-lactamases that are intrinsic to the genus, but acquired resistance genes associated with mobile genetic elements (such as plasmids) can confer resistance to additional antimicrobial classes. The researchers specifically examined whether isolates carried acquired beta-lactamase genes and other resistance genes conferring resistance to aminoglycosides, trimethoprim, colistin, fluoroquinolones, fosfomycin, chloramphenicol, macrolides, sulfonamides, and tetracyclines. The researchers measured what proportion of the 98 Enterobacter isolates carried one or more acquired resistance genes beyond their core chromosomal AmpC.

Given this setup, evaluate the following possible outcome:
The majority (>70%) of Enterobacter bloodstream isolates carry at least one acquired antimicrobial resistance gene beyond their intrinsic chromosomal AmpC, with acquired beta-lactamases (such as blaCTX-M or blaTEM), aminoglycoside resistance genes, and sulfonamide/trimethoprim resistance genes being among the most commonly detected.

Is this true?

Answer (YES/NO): YES